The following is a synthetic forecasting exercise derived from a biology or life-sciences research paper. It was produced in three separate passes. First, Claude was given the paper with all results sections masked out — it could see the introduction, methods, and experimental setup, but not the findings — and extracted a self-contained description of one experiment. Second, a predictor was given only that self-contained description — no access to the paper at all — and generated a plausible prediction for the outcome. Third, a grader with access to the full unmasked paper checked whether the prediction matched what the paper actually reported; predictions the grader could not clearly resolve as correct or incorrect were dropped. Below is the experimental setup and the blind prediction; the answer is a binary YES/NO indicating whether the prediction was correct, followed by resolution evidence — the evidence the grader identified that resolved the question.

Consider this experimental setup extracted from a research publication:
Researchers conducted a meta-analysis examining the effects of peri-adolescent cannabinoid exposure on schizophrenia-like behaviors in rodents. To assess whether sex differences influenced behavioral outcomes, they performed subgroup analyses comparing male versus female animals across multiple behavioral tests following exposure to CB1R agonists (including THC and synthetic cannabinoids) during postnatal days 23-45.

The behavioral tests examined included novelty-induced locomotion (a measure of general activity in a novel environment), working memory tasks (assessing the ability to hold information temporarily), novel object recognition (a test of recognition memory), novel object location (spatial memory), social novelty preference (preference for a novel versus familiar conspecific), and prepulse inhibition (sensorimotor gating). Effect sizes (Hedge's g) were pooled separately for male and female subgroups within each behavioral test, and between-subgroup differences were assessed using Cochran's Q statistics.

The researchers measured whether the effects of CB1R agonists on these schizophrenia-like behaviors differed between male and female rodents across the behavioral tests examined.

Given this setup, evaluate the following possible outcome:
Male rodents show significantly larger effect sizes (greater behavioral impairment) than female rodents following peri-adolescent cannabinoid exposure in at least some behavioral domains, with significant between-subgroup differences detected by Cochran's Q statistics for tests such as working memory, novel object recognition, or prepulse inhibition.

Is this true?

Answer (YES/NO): NO